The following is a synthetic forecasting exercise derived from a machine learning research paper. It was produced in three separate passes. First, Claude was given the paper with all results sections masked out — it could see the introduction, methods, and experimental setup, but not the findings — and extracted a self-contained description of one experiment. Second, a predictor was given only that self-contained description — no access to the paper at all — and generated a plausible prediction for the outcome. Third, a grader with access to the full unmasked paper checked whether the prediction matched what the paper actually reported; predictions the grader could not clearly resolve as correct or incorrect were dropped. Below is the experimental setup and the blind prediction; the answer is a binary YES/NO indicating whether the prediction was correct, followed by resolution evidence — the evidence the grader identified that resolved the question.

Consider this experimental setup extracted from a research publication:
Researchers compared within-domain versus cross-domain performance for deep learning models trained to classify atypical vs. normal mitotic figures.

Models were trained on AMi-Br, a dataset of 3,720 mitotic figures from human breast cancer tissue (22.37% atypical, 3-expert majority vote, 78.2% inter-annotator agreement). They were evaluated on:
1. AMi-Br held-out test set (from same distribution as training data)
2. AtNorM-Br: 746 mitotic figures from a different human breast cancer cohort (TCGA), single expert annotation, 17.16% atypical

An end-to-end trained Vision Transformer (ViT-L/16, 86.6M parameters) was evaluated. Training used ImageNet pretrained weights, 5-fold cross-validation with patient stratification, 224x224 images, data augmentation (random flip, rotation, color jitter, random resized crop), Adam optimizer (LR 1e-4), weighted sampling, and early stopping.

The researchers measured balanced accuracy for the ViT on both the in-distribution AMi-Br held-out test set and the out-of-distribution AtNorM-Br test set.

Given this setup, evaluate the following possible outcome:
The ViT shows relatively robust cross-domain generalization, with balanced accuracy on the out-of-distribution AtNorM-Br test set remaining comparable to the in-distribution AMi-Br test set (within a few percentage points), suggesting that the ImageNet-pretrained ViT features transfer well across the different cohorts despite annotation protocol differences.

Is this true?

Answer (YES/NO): YES